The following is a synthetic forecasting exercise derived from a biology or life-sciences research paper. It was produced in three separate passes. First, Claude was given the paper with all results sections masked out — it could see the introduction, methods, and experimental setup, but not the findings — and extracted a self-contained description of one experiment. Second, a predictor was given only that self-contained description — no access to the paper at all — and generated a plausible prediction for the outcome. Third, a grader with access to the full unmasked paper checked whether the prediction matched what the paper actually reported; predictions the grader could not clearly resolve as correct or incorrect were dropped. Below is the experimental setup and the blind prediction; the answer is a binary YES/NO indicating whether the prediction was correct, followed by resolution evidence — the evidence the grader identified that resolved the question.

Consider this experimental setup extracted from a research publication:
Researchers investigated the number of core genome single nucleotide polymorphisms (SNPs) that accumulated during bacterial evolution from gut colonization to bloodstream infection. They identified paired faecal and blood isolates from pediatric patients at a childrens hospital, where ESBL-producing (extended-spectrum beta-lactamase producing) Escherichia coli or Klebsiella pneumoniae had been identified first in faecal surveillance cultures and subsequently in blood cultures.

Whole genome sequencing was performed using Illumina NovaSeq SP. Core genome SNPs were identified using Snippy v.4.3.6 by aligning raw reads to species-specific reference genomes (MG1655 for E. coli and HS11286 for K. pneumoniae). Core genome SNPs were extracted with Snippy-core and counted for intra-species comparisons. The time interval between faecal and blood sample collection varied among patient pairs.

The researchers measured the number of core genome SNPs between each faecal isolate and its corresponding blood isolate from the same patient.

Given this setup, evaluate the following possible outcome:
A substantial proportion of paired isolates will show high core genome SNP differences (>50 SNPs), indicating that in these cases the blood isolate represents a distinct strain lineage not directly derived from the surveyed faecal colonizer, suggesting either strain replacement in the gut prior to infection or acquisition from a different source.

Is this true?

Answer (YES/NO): NO